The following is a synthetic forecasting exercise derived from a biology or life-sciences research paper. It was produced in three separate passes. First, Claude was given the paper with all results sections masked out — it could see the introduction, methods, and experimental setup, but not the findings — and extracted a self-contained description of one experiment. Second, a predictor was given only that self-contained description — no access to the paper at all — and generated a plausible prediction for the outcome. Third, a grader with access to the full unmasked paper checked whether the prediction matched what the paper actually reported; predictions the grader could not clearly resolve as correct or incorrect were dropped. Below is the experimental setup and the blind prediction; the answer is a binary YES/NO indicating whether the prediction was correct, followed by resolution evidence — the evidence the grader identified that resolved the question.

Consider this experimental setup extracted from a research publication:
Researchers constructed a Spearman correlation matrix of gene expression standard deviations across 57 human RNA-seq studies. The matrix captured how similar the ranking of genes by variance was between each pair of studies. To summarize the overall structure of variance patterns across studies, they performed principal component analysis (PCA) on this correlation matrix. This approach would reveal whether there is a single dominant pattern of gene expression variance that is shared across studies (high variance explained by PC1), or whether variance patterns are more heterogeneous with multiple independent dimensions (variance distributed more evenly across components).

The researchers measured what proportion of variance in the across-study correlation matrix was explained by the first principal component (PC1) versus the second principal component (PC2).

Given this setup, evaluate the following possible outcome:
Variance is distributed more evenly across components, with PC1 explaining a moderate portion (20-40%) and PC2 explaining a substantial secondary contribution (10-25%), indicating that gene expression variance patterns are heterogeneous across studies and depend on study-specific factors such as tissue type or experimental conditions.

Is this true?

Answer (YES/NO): NO